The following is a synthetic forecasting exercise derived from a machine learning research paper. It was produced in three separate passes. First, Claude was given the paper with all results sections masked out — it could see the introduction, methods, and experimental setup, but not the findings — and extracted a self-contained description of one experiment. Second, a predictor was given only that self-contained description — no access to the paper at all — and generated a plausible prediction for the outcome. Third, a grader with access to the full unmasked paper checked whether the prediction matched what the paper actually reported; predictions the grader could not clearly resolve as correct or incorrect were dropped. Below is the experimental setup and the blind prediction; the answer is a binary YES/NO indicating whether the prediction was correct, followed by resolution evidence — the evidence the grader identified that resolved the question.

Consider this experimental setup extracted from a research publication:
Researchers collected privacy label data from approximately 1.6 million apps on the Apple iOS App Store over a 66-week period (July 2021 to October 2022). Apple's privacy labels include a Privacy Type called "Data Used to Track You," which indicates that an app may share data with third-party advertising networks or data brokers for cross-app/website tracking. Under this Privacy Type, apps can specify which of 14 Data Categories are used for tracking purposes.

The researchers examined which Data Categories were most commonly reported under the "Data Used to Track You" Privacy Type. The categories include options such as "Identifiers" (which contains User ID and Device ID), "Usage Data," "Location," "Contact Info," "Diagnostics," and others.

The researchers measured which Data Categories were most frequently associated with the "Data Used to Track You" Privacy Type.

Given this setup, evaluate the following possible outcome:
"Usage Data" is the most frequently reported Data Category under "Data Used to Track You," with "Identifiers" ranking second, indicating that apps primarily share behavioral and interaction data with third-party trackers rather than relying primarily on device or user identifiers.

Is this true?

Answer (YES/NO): NO